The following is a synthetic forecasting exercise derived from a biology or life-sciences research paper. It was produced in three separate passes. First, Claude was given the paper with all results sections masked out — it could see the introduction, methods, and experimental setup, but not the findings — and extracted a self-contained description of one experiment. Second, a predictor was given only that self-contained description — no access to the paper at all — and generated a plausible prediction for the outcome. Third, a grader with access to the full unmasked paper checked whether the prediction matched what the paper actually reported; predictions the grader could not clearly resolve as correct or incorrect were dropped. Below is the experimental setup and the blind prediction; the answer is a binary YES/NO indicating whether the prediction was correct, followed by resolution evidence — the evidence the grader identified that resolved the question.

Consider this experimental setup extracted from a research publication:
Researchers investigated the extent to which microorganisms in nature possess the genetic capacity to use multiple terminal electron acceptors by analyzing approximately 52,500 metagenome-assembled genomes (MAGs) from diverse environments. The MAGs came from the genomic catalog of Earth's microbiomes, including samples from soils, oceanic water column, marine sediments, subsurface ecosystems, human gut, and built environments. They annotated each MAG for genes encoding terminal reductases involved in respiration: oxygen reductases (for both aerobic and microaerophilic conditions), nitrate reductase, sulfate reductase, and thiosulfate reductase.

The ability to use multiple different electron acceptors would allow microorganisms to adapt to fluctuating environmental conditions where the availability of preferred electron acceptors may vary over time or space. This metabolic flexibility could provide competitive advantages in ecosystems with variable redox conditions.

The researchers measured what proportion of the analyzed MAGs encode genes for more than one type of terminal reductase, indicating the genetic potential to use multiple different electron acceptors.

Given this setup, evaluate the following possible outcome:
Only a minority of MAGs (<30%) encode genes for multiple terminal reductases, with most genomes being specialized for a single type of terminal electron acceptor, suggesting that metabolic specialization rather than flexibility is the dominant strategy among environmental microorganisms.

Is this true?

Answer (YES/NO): NO